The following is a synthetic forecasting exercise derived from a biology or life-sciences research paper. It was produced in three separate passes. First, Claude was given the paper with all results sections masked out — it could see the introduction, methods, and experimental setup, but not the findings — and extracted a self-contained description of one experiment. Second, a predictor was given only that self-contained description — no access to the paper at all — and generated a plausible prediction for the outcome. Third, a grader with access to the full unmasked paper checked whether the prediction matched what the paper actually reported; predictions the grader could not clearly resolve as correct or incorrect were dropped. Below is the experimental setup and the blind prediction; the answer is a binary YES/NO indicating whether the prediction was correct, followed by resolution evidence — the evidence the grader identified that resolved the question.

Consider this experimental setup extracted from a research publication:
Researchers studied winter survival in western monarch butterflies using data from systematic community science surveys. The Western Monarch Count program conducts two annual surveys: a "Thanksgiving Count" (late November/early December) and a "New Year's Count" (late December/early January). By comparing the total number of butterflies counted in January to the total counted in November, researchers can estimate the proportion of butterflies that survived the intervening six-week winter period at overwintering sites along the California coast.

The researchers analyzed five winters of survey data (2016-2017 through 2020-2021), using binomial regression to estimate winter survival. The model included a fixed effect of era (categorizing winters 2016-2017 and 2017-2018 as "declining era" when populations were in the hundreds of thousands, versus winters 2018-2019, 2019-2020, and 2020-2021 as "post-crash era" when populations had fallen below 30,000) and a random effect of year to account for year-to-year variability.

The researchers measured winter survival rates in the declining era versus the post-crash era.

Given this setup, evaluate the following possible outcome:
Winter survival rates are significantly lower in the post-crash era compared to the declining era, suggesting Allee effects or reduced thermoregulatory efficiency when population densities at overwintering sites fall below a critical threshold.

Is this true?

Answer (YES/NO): NO